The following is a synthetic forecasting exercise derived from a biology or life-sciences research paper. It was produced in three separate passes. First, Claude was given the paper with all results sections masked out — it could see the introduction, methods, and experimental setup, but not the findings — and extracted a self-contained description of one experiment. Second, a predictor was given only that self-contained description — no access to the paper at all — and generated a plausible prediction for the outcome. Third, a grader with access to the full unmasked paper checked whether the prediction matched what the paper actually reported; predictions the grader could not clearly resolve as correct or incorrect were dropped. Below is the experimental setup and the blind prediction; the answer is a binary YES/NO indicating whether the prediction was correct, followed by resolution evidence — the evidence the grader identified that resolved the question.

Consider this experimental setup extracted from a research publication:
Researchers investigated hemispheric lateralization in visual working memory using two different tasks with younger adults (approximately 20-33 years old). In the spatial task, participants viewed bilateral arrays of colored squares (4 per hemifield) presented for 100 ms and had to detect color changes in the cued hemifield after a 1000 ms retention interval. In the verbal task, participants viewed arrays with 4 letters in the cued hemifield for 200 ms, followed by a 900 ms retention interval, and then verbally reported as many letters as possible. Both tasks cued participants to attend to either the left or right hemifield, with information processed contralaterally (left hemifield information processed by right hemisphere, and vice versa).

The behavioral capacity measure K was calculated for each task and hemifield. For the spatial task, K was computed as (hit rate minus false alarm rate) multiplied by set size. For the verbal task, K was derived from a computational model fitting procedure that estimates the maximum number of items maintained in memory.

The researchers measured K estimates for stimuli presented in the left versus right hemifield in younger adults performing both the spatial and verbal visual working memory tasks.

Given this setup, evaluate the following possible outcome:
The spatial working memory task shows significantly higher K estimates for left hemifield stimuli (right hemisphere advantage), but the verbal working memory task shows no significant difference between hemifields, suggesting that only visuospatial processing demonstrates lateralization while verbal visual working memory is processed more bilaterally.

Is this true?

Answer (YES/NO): NO